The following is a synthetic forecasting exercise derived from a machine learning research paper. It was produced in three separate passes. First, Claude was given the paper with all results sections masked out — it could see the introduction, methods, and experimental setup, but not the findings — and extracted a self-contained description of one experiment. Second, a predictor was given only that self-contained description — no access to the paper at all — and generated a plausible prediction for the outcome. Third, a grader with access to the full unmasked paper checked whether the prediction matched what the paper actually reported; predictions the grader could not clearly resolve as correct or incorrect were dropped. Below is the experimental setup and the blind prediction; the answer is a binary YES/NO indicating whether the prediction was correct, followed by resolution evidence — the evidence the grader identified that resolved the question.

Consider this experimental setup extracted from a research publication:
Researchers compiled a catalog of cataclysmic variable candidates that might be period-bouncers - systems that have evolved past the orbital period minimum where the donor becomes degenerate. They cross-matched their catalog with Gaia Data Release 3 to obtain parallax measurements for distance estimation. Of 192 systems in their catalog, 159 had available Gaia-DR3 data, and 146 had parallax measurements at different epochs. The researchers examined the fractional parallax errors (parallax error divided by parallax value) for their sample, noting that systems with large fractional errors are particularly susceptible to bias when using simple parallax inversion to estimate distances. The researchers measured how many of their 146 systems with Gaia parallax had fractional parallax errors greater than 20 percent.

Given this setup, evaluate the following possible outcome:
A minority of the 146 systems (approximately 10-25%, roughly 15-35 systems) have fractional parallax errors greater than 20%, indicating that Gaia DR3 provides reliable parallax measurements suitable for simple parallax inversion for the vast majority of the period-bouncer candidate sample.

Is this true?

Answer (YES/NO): NO